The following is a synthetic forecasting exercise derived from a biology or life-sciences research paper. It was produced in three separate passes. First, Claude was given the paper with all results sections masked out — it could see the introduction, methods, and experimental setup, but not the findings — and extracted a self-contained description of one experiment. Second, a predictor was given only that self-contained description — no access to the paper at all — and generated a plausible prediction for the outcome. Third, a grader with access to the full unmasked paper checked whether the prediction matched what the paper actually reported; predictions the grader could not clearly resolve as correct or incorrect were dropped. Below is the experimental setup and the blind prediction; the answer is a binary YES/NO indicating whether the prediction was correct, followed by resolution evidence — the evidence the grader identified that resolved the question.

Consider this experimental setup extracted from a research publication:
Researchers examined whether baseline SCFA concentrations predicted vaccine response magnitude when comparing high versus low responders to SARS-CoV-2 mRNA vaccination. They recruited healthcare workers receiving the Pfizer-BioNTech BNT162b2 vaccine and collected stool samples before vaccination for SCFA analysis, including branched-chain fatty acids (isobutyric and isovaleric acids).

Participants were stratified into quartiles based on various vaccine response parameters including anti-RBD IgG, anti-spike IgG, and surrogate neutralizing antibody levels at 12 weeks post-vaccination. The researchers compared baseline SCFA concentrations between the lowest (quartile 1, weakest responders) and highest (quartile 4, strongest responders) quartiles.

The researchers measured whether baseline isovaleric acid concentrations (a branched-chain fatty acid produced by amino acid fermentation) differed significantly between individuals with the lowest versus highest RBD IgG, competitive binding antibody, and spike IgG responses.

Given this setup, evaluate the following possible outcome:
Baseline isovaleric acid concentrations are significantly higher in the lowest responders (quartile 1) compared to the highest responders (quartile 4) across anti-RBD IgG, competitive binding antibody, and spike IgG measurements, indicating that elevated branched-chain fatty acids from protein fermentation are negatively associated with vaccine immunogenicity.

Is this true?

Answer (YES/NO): YES